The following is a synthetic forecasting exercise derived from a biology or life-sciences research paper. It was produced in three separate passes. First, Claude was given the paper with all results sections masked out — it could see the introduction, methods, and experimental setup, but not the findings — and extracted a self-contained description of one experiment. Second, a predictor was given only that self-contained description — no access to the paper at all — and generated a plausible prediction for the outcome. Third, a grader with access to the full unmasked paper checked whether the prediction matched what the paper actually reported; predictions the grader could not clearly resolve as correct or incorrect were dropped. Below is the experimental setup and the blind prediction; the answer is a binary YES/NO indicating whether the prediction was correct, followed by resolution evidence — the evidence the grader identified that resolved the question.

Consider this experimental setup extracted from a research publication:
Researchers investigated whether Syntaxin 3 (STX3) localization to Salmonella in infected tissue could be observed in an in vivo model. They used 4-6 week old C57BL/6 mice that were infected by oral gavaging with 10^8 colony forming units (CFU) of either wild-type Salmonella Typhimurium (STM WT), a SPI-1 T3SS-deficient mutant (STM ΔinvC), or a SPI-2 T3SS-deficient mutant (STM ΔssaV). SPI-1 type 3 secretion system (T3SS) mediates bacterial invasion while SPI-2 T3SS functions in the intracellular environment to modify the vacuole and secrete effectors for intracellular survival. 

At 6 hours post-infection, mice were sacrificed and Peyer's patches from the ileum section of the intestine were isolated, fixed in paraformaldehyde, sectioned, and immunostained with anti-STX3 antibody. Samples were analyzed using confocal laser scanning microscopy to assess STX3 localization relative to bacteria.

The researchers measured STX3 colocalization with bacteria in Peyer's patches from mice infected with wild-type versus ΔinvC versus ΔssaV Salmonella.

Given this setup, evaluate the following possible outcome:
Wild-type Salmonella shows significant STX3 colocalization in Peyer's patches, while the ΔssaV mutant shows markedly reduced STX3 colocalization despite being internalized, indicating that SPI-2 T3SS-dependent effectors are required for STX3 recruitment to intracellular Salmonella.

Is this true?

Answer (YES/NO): YES